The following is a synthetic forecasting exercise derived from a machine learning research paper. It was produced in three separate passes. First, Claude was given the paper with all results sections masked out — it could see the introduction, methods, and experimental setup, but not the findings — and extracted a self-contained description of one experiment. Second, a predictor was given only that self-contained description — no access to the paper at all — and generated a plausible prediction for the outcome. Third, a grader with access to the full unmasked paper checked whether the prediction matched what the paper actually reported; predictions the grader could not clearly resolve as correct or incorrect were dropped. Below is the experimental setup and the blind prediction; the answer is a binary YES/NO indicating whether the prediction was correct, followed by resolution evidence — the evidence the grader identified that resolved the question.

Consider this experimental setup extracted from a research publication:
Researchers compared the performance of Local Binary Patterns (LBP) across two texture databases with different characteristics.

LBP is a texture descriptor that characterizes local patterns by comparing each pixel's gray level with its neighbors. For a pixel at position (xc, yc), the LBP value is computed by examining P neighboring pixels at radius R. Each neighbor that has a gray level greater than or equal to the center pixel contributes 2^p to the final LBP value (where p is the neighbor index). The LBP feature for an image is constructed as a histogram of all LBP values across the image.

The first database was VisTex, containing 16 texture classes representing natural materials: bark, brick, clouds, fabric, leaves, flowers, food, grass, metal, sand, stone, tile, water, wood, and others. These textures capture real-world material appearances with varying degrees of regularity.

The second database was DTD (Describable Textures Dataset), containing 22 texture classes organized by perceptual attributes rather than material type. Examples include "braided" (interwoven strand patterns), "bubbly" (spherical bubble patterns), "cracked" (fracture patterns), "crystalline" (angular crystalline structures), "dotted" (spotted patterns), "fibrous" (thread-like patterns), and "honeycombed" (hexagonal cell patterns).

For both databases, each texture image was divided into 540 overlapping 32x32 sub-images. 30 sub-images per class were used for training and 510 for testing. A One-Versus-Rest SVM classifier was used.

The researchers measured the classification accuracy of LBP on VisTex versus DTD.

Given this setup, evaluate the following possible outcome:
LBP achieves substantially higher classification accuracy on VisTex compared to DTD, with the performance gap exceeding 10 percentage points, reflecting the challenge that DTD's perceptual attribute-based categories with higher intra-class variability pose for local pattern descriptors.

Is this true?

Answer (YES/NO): NO